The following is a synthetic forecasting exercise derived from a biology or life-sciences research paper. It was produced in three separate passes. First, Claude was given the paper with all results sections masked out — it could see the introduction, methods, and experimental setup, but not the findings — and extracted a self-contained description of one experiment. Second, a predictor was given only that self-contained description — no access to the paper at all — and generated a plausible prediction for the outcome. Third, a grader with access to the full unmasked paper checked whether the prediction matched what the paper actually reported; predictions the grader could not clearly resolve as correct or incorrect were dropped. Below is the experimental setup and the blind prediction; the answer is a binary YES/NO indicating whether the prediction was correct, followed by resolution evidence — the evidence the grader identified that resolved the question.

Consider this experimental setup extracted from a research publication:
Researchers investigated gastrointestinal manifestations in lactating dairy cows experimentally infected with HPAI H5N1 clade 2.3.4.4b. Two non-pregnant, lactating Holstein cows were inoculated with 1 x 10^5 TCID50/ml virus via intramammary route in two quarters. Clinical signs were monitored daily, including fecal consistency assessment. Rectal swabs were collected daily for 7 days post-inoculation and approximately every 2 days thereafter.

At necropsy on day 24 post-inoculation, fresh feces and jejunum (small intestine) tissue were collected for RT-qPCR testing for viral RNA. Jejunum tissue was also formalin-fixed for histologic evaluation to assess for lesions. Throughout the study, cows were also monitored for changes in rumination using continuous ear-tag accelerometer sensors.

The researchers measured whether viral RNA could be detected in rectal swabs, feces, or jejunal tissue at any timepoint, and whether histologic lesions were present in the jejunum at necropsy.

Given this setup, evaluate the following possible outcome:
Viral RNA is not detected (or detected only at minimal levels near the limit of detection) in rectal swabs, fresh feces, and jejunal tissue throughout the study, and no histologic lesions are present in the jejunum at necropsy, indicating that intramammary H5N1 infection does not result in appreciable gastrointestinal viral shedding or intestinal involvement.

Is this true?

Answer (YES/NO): NO